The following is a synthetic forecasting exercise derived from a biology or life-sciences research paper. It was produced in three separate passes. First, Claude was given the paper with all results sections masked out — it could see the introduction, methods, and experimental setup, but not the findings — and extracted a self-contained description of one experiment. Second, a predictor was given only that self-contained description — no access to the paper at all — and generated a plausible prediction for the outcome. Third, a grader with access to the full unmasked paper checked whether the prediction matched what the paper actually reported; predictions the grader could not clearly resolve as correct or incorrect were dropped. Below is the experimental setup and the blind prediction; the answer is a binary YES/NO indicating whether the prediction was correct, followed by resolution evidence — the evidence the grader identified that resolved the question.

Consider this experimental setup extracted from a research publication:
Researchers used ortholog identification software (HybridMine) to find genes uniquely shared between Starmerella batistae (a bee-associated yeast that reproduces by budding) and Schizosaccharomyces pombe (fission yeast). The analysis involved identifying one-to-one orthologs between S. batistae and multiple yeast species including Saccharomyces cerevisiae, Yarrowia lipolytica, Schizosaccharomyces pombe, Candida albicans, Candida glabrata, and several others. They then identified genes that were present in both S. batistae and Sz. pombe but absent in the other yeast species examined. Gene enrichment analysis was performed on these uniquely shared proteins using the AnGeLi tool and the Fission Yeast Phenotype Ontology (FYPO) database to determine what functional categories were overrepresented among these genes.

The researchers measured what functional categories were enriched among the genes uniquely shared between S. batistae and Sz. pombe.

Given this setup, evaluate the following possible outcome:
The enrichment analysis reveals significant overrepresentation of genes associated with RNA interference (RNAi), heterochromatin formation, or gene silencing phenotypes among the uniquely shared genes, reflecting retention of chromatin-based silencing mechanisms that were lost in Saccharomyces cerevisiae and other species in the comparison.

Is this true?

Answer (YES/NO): NO